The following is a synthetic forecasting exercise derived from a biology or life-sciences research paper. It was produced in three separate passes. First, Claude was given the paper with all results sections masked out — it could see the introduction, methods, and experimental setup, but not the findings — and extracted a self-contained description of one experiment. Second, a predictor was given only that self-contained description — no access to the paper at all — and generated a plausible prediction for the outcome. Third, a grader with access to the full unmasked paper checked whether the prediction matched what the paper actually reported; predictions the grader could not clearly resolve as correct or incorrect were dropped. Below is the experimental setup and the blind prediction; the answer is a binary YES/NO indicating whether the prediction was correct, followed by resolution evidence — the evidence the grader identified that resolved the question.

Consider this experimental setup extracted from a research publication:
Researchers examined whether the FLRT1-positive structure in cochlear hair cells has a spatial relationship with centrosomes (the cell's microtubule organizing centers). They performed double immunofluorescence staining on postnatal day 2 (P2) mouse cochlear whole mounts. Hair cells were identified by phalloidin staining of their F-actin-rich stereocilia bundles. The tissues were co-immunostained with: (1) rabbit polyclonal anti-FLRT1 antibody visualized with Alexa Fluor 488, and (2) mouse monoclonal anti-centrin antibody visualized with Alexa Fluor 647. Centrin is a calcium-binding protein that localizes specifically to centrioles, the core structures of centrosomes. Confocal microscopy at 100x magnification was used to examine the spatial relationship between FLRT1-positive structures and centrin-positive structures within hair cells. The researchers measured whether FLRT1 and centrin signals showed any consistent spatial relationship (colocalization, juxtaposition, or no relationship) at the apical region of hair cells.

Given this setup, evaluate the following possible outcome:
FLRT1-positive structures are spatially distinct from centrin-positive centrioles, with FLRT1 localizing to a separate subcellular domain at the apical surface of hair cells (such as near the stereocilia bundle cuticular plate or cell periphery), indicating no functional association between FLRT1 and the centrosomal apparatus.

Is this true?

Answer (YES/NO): YES